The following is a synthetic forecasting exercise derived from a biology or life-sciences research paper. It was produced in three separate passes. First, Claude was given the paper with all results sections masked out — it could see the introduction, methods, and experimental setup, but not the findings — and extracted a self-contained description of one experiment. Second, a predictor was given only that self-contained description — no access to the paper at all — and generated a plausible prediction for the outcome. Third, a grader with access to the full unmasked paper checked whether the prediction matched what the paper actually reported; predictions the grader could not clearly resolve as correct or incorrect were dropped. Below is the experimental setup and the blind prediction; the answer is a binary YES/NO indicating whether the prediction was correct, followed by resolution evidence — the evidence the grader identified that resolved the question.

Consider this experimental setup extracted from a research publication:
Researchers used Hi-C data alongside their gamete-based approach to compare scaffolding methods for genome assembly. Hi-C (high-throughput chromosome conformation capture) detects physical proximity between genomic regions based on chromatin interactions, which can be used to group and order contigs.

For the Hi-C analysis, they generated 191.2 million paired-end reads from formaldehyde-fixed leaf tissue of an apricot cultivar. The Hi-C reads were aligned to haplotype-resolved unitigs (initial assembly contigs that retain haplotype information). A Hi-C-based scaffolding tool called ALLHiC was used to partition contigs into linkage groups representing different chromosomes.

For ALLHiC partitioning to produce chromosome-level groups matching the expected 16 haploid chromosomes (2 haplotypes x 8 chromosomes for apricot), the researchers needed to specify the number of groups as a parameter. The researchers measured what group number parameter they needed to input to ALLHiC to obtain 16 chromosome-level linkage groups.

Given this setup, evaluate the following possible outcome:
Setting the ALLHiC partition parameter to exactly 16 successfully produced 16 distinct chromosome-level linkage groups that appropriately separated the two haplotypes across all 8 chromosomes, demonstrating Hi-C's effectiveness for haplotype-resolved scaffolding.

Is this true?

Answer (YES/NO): NO